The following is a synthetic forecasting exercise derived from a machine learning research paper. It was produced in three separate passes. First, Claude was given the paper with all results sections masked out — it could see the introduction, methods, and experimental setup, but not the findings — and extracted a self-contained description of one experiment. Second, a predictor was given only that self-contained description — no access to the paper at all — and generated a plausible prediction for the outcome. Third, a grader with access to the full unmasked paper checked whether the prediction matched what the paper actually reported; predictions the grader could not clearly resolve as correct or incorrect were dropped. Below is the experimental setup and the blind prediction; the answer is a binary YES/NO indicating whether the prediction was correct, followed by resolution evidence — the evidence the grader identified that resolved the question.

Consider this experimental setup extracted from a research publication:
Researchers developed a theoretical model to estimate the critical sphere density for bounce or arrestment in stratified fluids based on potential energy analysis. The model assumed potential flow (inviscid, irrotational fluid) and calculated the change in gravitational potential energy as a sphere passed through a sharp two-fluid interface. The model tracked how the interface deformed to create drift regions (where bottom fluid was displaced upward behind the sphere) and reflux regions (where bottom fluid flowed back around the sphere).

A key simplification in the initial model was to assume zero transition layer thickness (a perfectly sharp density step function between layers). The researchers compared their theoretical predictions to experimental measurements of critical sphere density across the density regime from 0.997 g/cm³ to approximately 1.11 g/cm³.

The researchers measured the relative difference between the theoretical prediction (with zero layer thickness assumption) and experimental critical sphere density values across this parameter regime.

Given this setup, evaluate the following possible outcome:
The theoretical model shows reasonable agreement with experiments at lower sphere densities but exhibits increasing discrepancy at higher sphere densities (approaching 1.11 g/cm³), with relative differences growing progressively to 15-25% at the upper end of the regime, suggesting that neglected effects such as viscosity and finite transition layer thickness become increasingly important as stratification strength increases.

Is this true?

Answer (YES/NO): NO